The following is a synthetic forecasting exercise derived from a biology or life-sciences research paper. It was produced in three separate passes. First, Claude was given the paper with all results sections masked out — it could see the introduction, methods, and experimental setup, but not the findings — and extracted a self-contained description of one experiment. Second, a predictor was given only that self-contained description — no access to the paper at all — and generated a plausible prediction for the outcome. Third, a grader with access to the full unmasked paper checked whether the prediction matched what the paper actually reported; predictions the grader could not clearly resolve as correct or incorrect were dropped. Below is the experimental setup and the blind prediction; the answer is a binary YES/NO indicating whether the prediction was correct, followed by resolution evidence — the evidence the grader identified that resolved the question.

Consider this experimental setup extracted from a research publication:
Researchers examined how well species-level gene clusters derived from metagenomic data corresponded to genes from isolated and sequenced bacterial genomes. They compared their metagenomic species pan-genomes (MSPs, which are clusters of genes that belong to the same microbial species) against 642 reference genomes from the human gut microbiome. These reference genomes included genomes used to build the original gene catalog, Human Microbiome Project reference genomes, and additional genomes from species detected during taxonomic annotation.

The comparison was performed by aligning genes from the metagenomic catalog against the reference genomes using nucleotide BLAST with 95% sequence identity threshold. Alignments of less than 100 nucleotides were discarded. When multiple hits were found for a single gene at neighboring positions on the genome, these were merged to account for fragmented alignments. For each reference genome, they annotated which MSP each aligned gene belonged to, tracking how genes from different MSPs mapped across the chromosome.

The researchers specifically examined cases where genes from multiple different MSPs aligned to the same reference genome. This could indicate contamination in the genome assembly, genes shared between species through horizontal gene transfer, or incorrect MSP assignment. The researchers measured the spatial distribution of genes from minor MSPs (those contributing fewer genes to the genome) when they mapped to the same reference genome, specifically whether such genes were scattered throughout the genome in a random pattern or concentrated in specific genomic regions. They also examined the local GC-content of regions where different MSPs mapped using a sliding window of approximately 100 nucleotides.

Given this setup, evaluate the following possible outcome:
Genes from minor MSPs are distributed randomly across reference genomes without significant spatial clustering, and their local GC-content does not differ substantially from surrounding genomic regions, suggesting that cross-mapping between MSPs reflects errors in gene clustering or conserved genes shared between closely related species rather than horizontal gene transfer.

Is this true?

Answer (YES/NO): NO